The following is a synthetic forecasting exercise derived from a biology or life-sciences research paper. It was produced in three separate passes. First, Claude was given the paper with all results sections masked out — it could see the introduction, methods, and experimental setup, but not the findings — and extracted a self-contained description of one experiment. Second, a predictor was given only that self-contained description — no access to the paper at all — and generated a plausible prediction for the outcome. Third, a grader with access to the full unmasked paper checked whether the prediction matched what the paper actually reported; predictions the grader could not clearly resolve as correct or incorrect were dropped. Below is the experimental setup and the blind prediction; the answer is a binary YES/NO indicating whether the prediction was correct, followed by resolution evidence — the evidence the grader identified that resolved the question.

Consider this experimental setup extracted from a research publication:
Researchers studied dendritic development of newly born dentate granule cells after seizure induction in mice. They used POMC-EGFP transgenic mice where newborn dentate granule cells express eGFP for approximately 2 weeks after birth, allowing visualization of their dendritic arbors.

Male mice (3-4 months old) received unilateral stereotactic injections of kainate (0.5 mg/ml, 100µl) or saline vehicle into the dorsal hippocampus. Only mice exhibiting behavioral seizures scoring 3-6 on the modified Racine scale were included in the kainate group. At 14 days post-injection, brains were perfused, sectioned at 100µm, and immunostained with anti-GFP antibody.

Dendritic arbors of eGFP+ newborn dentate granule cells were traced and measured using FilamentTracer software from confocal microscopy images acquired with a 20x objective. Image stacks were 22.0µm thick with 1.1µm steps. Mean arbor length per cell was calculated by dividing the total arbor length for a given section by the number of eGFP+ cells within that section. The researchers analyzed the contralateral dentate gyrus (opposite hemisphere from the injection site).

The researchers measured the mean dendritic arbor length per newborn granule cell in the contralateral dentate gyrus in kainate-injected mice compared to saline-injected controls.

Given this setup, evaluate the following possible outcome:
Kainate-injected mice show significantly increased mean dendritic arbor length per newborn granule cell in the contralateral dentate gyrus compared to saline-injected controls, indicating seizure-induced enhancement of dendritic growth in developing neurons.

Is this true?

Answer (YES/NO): YES